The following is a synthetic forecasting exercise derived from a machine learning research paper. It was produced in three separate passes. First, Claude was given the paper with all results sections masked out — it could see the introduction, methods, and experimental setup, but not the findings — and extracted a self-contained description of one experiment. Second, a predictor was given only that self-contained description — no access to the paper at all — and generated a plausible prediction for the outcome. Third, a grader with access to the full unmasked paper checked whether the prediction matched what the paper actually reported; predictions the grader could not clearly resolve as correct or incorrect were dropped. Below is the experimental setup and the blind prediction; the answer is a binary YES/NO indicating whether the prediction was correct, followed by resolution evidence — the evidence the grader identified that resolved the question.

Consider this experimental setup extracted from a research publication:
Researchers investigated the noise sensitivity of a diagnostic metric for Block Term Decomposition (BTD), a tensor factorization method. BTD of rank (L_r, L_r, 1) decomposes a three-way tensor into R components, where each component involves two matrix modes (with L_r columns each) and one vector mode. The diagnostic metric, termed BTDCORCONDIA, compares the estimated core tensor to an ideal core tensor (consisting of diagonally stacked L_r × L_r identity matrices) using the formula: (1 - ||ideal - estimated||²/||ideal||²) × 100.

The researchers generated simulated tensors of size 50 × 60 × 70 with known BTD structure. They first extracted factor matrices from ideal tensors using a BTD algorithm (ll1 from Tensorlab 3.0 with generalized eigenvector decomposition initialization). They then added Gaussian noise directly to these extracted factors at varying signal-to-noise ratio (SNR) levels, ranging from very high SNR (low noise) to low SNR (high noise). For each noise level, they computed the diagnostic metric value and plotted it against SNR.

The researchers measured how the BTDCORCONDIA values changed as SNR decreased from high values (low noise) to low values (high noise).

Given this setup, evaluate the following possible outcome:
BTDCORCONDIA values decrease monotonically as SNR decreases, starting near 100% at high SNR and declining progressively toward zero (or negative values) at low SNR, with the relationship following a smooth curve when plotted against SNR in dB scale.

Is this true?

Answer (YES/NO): NO